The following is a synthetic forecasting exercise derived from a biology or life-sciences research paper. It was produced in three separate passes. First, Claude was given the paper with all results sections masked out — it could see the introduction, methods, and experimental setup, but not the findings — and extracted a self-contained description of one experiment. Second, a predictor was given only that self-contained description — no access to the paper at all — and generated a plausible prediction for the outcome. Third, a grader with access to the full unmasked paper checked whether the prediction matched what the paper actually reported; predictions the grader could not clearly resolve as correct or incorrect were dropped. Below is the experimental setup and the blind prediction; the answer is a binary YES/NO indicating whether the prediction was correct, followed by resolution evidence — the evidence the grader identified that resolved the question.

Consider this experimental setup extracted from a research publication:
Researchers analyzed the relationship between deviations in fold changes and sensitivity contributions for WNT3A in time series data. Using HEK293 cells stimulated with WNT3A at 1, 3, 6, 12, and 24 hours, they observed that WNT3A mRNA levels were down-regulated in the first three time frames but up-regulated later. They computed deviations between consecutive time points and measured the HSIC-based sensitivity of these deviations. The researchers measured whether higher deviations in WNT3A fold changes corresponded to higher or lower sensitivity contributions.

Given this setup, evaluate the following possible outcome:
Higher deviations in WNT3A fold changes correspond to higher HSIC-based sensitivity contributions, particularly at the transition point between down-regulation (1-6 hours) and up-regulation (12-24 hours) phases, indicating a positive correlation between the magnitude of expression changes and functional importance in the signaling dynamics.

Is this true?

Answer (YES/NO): NO